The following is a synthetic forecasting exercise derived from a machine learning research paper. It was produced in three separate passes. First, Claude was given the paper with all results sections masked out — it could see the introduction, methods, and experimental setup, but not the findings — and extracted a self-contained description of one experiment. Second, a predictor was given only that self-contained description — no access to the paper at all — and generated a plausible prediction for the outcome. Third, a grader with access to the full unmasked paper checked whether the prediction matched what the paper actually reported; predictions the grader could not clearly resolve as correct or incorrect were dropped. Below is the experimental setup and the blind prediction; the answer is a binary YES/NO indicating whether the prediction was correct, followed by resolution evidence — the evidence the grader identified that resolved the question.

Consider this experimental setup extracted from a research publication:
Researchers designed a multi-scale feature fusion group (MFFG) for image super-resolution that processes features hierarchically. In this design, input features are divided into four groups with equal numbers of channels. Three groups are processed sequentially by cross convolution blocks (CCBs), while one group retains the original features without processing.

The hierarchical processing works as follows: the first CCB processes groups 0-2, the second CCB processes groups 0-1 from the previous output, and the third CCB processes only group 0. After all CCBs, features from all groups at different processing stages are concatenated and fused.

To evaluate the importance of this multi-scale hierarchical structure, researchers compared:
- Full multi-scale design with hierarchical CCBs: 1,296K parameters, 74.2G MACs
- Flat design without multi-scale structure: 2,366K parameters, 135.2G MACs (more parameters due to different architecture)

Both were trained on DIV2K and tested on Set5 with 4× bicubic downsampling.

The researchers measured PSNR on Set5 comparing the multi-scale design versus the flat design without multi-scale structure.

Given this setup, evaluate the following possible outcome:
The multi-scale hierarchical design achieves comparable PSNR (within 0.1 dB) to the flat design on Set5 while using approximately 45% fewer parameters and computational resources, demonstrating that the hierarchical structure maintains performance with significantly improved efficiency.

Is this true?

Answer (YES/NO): YES